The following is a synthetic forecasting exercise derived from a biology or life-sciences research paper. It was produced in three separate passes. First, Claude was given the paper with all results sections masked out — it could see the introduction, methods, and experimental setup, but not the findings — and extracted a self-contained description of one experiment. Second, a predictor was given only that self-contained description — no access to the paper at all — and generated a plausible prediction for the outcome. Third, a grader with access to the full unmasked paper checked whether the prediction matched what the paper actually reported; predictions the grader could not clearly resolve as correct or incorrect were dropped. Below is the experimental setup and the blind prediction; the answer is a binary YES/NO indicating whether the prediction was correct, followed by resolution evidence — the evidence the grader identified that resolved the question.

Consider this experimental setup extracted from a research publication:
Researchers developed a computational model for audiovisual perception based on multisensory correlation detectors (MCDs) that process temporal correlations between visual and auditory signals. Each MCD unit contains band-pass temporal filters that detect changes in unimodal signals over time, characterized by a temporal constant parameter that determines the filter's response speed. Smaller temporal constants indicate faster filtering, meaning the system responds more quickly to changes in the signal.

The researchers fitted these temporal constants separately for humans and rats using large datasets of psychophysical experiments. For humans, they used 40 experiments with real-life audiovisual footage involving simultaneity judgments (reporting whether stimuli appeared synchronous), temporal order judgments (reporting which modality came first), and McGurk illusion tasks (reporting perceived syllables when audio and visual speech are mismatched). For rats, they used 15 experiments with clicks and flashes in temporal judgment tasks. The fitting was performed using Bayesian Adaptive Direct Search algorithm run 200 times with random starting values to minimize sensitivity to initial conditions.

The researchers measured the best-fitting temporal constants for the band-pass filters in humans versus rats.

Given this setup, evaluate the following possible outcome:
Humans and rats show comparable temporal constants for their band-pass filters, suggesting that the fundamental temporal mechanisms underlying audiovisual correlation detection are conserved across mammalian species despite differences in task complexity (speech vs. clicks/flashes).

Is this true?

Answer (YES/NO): NO